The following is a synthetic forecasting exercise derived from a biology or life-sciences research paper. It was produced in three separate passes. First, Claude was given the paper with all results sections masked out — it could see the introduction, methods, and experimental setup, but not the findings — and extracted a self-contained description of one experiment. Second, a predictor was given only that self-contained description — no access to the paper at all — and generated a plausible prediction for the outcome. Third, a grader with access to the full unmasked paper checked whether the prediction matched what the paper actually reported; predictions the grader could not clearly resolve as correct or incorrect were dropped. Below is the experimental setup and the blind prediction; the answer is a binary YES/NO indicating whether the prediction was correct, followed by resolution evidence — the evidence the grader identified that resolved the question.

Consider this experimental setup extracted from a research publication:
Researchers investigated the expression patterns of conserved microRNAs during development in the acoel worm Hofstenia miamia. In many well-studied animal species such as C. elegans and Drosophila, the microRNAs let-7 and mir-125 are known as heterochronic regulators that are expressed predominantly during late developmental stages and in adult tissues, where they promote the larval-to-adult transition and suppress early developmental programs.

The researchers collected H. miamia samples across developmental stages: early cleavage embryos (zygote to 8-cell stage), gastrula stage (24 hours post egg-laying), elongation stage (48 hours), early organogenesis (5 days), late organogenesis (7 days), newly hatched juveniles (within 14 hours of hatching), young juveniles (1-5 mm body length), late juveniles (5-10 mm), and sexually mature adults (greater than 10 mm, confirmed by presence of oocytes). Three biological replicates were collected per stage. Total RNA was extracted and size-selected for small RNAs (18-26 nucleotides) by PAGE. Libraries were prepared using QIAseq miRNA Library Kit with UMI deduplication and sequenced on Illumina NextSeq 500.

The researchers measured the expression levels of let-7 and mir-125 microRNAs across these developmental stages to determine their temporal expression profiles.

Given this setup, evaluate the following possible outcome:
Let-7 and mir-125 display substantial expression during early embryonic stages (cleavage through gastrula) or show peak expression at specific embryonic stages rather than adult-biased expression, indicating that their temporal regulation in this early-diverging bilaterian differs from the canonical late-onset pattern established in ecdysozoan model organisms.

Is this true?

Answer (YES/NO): NO